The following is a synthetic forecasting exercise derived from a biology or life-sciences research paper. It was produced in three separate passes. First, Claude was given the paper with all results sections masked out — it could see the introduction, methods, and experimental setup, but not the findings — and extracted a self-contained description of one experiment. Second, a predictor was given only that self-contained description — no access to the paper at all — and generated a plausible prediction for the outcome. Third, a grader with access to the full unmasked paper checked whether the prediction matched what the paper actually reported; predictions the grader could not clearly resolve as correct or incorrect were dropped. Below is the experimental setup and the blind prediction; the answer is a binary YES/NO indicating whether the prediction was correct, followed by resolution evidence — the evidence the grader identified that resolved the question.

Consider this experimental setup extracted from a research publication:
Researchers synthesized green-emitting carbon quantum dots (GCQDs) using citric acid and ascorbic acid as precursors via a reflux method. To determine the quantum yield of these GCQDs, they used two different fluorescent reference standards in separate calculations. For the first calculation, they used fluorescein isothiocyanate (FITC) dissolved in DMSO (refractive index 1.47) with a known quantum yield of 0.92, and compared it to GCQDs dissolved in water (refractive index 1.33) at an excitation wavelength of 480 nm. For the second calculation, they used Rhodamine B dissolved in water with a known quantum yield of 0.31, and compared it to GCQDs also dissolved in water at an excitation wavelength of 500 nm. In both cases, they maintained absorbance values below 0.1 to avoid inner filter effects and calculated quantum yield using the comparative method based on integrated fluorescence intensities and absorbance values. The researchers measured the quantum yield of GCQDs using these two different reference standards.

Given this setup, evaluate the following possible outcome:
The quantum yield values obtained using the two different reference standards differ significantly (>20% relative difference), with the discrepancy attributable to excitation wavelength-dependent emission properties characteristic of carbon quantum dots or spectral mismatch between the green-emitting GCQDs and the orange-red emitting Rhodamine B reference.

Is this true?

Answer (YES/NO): NO